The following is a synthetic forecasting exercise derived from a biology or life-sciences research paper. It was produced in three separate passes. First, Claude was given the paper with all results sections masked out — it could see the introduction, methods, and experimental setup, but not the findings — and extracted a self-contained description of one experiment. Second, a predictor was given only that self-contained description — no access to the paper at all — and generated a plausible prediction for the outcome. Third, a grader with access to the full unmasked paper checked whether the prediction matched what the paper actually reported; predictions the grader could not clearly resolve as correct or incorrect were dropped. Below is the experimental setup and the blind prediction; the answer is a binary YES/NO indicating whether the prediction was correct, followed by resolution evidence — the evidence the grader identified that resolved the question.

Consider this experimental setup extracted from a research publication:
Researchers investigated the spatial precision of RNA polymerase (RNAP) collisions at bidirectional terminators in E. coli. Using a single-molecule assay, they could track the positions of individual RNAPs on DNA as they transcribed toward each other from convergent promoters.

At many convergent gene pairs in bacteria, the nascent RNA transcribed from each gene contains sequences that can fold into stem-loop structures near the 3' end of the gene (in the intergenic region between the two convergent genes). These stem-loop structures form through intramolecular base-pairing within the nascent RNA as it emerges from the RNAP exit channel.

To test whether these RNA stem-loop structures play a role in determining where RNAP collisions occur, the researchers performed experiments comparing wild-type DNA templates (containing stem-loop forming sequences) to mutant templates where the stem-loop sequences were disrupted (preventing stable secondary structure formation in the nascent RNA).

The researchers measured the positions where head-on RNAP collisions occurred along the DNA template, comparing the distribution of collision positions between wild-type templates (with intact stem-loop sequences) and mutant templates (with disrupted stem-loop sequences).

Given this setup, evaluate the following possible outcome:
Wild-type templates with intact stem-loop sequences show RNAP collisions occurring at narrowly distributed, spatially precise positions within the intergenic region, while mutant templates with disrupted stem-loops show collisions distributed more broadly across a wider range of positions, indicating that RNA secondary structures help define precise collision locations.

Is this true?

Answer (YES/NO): YES